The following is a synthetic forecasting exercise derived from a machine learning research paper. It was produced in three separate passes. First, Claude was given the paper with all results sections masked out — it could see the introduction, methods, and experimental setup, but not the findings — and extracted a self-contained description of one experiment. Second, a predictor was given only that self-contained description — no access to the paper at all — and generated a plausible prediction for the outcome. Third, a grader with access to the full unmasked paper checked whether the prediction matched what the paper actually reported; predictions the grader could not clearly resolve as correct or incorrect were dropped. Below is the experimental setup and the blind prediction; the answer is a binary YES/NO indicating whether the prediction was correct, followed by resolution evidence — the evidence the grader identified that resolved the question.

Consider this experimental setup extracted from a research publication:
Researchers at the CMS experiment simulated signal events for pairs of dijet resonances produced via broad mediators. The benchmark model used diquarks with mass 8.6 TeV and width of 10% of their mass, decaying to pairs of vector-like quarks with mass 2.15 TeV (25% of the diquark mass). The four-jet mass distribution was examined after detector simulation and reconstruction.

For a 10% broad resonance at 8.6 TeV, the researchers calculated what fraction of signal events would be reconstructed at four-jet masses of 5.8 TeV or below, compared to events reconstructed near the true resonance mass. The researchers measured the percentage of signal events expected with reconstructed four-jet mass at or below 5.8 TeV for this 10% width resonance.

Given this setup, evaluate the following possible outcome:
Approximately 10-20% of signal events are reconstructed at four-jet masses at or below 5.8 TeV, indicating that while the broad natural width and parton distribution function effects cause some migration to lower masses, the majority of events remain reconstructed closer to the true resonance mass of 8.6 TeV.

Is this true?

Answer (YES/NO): NO